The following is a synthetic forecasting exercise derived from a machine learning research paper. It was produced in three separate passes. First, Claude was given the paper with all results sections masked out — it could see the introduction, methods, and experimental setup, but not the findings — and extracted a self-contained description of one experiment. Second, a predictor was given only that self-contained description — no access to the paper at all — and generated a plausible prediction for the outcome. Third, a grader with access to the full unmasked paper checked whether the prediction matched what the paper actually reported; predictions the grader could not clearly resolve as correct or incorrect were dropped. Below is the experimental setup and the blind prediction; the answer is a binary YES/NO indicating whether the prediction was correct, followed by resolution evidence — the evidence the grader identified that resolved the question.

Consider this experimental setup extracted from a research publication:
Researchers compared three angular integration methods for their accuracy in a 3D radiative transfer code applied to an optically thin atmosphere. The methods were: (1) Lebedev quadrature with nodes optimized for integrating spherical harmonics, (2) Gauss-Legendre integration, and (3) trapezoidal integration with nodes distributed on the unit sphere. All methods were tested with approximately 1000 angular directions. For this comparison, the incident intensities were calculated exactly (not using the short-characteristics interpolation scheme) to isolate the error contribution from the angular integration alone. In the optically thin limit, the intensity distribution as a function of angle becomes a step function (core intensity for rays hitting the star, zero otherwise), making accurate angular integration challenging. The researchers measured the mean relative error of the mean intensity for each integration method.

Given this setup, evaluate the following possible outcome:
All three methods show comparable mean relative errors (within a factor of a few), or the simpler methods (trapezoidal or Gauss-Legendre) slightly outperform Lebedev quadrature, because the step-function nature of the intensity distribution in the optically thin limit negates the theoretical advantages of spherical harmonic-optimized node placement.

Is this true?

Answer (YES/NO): NO